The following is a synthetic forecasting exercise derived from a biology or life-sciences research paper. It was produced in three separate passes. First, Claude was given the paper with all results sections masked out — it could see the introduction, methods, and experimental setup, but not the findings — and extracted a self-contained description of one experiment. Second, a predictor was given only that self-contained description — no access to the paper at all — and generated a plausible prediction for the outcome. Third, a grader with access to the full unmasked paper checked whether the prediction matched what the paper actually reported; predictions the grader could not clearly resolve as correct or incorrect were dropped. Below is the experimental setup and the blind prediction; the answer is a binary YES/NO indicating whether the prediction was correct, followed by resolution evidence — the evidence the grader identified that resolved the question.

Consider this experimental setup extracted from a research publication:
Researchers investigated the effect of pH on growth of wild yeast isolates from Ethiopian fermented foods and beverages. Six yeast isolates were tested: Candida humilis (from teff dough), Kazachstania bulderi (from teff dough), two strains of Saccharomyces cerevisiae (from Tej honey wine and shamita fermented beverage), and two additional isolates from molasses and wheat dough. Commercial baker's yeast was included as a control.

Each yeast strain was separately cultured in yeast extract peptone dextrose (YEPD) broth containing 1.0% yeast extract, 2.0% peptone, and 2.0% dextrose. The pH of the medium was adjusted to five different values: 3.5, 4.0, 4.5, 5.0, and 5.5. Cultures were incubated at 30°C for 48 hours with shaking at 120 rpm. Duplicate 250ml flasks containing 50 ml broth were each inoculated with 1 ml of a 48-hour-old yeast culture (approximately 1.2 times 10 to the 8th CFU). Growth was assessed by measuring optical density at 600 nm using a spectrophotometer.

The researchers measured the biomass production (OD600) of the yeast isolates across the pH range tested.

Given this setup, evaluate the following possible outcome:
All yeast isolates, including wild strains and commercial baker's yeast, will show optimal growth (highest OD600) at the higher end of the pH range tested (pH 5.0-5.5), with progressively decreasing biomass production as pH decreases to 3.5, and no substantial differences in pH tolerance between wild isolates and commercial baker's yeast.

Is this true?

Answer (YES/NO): NO